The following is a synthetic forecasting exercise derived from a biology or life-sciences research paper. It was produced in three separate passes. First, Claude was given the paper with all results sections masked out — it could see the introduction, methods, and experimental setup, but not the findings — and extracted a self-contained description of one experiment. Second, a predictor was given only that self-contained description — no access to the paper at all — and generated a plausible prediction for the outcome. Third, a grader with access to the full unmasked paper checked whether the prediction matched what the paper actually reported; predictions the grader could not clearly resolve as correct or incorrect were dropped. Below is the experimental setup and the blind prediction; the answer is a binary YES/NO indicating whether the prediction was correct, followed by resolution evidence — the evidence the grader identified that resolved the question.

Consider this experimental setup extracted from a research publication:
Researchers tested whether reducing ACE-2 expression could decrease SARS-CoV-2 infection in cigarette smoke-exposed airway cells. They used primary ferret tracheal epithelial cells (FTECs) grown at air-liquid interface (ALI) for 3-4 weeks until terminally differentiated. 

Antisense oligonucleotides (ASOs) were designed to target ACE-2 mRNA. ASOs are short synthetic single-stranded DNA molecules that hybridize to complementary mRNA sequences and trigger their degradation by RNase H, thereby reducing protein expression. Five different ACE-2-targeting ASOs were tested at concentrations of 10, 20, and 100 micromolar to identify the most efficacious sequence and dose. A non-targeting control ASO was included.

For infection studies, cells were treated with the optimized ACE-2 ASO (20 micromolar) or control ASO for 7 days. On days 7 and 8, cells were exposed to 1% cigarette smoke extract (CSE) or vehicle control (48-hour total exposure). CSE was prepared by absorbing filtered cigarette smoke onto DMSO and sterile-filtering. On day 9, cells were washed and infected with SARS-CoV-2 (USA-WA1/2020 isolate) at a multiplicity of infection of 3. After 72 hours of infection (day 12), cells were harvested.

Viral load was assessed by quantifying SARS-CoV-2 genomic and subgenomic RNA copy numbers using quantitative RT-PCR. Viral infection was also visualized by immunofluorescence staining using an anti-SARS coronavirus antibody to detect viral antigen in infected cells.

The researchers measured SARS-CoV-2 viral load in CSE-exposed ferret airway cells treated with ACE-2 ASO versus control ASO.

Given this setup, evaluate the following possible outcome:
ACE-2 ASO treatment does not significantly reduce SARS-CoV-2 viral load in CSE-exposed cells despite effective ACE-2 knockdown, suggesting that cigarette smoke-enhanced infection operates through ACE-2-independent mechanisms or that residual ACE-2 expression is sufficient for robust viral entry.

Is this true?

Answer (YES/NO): NO